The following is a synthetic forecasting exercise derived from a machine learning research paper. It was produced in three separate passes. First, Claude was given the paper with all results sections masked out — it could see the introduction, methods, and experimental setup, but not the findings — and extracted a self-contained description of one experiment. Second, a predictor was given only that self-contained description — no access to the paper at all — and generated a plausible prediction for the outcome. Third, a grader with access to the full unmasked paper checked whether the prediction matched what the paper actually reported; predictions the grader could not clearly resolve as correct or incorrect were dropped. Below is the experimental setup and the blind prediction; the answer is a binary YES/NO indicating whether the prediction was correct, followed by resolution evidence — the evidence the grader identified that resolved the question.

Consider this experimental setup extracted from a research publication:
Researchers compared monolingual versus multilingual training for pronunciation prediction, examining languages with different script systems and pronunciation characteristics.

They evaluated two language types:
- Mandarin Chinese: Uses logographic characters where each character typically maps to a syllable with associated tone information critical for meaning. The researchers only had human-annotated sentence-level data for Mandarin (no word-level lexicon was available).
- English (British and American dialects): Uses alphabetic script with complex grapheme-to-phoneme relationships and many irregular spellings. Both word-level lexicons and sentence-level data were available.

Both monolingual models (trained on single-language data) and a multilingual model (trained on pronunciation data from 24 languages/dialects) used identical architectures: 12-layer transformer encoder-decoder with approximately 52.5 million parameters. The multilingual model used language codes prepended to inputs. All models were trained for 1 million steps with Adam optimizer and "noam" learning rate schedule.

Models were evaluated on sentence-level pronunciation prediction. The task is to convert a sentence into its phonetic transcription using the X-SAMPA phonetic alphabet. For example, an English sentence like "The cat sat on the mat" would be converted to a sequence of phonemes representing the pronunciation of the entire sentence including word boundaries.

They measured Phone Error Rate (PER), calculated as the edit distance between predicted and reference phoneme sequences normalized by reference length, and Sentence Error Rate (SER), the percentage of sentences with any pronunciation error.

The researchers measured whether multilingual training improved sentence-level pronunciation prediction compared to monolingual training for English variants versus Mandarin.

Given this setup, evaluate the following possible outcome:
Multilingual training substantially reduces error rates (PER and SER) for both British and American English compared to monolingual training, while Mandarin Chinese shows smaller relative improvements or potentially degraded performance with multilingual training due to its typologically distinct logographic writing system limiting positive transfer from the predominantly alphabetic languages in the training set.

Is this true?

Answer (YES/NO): NO